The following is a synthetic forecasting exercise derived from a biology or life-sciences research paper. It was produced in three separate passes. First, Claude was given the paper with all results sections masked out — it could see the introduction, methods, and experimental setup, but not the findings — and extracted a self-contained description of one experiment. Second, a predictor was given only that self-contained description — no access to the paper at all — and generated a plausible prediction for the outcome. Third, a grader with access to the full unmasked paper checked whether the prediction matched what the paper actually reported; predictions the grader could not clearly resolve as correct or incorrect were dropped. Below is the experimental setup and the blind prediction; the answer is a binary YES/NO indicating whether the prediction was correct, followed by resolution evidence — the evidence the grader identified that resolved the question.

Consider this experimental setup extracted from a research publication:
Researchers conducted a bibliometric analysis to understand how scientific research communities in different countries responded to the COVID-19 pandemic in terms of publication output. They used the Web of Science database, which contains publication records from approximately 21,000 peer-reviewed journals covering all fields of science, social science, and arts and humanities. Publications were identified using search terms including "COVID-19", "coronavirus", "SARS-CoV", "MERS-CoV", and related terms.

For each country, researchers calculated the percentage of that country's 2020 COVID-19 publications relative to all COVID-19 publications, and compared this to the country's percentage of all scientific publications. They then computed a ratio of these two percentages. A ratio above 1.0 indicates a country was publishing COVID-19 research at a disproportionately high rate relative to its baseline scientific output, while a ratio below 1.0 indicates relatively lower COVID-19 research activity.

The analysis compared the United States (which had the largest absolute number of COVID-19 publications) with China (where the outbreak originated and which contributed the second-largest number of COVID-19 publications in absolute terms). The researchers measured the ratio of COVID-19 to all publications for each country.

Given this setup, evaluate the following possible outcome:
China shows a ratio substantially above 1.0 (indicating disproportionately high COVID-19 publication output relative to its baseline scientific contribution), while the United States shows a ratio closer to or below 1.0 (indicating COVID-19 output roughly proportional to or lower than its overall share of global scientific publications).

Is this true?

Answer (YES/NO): NO